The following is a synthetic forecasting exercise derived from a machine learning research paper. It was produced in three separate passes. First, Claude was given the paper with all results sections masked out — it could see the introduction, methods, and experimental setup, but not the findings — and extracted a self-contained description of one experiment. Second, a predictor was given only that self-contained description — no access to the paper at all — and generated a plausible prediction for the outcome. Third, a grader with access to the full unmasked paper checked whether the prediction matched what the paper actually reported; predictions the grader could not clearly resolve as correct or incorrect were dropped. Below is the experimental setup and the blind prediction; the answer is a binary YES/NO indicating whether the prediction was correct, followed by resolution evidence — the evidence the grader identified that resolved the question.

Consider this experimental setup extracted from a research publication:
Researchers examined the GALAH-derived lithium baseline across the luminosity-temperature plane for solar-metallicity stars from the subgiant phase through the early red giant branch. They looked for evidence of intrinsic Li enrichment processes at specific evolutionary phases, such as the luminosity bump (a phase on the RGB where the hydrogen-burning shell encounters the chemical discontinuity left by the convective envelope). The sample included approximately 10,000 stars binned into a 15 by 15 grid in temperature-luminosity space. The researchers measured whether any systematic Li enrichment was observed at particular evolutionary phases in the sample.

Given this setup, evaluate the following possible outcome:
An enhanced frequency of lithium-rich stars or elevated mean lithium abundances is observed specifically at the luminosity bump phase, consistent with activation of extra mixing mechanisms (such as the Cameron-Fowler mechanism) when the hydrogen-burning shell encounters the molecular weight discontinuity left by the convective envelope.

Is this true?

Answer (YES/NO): NO